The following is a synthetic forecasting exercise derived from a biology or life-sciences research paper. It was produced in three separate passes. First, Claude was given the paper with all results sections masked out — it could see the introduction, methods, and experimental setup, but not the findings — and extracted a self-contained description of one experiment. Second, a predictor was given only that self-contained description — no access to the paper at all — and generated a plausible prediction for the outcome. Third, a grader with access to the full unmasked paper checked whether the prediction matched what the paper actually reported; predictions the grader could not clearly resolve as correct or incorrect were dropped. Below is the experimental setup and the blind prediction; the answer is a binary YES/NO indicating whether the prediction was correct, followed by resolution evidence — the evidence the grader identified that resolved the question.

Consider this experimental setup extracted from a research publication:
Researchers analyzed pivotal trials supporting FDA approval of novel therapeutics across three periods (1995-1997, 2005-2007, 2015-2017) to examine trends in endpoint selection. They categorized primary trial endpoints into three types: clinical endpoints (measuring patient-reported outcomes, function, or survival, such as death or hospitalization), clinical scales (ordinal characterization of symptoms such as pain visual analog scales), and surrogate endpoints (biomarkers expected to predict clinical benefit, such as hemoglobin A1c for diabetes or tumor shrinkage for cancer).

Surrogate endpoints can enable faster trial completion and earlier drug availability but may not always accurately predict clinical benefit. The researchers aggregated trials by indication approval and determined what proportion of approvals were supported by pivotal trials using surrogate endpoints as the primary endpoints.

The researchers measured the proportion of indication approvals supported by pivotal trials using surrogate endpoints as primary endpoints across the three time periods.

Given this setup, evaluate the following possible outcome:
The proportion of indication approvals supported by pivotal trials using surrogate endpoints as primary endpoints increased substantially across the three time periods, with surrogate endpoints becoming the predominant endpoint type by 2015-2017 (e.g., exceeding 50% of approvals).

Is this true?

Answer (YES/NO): NO